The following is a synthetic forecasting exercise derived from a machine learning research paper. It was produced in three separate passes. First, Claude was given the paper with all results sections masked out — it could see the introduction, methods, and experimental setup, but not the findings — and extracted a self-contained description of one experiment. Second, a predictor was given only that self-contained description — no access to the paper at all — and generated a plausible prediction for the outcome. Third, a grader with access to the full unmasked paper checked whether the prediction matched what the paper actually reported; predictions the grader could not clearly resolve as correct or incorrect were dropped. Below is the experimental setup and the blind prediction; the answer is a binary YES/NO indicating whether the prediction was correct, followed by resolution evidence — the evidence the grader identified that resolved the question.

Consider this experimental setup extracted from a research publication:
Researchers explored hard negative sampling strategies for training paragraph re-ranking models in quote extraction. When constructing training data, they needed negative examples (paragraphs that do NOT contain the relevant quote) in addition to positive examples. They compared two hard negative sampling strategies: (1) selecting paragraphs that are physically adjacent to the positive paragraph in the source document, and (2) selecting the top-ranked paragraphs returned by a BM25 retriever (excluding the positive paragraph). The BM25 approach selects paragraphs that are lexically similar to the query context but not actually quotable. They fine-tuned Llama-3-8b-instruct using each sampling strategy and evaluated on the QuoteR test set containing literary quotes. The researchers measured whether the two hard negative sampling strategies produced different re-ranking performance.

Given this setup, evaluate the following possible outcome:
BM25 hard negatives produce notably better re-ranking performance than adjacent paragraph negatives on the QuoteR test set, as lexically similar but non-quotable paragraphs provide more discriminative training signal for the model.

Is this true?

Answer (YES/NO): NO